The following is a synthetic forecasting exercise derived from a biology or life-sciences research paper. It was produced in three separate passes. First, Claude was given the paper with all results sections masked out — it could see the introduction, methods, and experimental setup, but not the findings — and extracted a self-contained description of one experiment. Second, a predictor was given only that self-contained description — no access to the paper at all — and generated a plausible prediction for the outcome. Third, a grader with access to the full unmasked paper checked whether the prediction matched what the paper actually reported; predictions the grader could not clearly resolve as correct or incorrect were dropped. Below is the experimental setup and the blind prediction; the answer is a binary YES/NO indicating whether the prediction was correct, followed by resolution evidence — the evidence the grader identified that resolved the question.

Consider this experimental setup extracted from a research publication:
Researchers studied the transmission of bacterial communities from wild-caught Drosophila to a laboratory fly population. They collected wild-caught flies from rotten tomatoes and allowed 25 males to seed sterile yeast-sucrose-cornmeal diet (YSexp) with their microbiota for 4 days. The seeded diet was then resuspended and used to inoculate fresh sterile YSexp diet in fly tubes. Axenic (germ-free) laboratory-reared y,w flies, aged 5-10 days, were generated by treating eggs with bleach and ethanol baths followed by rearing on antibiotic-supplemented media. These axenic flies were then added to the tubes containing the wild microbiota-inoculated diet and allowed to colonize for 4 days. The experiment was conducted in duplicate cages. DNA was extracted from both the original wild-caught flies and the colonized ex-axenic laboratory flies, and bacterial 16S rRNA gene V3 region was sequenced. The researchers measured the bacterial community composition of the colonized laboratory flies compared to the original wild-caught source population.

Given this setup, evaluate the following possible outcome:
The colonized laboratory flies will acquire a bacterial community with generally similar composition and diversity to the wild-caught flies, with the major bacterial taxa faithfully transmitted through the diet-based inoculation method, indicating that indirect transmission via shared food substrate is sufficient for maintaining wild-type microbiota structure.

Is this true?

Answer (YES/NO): YES